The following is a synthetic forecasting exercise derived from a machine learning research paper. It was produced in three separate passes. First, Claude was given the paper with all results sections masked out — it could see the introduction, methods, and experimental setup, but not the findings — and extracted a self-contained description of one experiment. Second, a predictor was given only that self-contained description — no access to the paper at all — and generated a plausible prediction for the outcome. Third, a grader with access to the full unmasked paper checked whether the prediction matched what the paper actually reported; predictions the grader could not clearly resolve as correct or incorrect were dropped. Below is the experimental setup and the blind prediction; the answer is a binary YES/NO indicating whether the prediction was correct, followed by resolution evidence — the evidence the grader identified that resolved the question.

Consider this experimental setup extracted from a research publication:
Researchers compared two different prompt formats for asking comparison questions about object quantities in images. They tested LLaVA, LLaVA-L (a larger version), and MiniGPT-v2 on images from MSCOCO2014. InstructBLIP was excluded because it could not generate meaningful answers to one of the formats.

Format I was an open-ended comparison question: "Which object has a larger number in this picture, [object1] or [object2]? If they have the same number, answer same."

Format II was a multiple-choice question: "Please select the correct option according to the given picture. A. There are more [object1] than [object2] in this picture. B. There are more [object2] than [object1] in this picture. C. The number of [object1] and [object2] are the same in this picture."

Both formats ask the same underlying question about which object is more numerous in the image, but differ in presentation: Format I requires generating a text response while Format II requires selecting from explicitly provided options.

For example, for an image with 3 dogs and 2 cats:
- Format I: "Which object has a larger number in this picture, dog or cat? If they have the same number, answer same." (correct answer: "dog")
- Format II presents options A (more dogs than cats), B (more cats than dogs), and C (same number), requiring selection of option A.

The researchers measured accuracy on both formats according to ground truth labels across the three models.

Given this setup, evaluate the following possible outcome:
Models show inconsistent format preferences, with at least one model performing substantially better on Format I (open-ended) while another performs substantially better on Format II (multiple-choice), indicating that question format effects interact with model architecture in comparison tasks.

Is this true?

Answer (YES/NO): NO